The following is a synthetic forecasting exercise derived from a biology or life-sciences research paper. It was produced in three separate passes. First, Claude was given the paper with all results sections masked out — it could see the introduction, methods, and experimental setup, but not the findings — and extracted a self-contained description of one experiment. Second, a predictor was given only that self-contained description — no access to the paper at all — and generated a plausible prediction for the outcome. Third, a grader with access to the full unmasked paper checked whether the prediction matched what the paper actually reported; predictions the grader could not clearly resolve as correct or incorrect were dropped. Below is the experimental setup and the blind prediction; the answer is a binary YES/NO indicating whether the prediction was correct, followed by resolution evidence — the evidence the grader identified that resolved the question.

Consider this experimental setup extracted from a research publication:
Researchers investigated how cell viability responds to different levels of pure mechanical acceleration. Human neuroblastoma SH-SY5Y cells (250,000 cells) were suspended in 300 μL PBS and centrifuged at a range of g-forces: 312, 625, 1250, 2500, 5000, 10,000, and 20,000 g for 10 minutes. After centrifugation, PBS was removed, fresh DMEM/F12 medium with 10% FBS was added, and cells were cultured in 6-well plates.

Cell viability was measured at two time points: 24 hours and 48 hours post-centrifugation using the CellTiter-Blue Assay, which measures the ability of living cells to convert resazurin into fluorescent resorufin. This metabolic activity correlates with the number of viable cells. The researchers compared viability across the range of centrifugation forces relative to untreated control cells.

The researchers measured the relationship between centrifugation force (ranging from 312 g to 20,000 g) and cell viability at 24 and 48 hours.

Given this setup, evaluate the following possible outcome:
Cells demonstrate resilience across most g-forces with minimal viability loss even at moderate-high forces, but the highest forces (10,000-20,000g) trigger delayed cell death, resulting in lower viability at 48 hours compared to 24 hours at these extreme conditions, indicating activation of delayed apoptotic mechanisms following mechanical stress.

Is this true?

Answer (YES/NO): NO